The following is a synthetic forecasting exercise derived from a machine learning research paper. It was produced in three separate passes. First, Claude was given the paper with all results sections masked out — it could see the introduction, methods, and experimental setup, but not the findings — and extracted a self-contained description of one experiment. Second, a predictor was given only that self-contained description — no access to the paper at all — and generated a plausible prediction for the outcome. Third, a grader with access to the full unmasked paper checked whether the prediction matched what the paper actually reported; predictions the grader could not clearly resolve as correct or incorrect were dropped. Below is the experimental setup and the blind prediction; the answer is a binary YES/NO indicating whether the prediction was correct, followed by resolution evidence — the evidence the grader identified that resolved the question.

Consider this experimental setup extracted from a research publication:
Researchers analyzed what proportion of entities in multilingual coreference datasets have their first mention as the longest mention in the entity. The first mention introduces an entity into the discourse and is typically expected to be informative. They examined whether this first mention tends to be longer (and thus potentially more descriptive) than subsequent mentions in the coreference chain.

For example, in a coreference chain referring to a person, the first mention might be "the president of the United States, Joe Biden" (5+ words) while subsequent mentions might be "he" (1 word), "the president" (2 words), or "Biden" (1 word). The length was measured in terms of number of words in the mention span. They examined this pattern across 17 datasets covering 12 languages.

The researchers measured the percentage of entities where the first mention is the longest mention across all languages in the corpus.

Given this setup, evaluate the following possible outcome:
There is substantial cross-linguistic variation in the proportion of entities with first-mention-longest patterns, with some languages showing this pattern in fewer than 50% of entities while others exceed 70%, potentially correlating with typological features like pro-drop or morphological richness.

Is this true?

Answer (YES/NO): NO